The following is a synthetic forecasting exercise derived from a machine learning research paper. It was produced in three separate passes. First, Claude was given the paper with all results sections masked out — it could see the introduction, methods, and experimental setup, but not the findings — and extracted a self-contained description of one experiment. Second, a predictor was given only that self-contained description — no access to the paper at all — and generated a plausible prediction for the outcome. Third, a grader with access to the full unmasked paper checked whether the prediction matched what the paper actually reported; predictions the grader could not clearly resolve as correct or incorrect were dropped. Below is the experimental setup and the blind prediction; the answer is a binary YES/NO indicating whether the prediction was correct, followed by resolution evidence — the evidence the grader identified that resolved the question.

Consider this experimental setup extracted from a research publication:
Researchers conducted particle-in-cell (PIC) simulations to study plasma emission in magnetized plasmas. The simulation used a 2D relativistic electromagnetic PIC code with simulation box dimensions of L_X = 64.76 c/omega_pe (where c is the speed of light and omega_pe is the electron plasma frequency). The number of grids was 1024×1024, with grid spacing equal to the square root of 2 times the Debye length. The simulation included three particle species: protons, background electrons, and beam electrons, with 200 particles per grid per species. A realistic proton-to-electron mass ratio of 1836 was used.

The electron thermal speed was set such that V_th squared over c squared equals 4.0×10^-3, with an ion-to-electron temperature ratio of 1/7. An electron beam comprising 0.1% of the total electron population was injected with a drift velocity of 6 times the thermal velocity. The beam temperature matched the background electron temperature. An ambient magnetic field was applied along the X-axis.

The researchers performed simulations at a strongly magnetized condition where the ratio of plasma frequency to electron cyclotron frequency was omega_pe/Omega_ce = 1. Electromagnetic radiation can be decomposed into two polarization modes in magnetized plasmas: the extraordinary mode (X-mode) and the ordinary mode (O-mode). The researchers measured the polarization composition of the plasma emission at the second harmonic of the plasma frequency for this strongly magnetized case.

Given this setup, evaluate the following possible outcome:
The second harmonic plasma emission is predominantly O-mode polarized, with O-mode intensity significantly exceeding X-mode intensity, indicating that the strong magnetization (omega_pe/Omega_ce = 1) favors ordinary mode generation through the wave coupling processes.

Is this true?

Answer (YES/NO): NO